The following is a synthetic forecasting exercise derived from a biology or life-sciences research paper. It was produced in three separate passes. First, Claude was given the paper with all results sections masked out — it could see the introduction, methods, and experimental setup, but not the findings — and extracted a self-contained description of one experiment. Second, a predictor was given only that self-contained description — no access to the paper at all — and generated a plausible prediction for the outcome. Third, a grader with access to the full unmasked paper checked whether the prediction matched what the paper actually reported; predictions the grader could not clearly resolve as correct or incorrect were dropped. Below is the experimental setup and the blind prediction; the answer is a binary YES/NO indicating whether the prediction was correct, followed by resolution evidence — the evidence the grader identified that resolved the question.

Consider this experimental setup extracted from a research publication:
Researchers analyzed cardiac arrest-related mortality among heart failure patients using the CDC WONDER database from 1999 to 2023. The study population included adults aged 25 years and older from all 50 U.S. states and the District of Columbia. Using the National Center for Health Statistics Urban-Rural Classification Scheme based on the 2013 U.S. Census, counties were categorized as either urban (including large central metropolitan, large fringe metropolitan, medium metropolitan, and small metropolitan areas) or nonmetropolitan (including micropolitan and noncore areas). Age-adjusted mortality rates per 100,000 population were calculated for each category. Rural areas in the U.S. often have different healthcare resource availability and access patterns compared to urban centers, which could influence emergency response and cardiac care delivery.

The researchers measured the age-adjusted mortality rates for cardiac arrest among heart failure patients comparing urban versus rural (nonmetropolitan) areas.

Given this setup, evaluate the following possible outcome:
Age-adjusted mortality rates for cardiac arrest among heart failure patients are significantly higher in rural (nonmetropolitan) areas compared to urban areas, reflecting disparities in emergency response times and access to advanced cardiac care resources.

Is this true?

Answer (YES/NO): YES